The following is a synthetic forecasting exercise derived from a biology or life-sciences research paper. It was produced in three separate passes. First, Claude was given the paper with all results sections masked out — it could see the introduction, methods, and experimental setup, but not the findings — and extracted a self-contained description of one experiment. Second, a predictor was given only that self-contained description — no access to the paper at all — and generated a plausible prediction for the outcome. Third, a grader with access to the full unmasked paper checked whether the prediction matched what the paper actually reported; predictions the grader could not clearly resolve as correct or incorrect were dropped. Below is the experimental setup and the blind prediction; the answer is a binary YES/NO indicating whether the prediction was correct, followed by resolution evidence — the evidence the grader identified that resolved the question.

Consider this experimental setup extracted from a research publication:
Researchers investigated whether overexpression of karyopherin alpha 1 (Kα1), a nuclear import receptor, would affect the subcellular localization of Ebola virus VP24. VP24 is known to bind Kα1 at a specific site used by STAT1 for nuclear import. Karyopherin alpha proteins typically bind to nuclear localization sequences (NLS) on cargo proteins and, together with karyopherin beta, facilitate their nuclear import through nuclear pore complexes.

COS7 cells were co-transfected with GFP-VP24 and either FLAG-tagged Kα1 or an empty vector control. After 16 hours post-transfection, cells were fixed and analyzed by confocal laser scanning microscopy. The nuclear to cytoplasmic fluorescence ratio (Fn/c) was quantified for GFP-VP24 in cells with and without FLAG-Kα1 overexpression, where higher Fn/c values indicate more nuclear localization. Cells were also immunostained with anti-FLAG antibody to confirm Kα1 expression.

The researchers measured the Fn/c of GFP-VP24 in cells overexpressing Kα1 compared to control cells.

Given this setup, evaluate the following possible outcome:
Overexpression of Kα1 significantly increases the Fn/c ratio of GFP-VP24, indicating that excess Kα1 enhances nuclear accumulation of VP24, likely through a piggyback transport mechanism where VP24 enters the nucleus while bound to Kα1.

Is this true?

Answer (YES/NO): YES